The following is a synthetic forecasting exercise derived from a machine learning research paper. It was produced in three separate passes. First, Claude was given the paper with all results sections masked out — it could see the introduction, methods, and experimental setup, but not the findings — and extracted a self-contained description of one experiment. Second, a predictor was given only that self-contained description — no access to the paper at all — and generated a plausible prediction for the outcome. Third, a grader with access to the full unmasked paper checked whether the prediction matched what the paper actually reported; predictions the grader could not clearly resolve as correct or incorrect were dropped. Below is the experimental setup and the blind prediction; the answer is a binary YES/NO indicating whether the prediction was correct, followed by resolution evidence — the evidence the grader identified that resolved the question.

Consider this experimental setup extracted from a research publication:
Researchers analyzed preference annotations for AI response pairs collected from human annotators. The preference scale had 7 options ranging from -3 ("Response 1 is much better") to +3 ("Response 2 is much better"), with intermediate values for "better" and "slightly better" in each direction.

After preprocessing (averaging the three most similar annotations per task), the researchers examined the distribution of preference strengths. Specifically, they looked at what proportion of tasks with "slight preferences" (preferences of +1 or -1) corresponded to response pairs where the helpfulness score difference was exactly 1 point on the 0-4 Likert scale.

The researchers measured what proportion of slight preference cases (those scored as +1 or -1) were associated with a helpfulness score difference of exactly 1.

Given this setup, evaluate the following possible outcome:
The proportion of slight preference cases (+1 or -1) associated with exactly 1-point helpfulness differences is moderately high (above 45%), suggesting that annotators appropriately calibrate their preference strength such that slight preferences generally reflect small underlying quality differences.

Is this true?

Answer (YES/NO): YES